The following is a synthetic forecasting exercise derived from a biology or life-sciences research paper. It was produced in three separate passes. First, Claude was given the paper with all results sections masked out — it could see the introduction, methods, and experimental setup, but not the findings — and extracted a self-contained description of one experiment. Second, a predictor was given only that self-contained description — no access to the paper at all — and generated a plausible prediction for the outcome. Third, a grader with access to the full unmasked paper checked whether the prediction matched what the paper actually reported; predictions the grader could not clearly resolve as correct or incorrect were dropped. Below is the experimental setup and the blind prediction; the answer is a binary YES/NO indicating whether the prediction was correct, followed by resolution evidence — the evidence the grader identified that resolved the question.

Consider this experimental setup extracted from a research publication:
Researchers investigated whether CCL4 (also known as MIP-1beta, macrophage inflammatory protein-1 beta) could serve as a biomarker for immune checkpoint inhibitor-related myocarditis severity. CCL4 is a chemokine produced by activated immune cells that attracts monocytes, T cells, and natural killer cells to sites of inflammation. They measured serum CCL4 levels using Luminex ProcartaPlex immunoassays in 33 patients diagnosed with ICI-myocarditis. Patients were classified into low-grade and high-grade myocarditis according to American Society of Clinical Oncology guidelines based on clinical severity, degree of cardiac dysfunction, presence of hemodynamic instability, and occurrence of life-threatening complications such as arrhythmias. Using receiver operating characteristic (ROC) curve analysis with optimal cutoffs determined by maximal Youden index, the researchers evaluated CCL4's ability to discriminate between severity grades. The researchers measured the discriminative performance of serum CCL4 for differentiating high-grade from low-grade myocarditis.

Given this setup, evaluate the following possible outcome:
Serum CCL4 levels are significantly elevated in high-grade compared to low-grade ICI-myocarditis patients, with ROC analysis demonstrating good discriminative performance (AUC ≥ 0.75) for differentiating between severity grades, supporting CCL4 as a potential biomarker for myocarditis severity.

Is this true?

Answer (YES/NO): NO